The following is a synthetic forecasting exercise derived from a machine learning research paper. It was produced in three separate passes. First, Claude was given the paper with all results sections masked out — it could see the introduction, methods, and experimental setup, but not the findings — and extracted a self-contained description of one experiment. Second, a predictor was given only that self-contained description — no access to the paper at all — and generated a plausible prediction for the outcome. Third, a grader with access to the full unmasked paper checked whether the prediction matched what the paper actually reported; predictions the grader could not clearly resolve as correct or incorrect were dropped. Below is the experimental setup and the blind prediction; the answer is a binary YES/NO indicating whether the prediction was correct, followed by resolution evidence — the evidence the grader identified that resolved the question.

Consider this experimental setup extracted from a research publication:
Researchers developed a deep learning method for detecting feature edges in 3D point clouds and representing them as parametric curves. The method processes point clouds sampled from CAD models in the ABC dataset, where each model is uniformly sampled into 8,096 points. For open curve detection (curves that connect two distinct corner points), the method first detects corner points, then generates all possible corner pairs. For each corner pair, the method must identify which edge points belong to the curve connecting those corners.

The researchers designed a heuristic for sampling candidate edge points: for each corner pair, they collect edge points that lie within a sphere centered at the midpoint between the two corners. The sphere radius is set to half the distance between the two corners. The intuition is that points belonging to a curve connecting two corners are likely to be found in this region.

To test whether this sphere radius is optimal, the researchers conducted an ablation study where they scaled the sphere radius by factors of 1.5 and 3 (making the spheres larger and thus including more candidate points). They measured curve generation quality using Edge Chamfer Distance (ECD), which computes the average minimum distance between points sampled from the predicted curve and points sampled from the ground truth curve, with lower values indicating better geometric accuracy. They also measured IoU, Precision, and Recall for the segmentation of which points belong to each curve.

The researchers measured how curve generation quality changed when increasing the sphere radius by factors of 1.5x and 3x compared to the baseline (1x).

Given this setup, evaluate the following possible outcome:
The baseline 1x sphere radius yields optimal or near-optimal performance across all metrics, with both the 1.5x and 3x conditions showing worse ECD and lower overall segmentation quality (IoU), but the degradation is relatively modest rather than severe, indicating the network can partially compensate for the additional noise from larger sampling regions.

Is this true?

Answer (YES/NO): NO